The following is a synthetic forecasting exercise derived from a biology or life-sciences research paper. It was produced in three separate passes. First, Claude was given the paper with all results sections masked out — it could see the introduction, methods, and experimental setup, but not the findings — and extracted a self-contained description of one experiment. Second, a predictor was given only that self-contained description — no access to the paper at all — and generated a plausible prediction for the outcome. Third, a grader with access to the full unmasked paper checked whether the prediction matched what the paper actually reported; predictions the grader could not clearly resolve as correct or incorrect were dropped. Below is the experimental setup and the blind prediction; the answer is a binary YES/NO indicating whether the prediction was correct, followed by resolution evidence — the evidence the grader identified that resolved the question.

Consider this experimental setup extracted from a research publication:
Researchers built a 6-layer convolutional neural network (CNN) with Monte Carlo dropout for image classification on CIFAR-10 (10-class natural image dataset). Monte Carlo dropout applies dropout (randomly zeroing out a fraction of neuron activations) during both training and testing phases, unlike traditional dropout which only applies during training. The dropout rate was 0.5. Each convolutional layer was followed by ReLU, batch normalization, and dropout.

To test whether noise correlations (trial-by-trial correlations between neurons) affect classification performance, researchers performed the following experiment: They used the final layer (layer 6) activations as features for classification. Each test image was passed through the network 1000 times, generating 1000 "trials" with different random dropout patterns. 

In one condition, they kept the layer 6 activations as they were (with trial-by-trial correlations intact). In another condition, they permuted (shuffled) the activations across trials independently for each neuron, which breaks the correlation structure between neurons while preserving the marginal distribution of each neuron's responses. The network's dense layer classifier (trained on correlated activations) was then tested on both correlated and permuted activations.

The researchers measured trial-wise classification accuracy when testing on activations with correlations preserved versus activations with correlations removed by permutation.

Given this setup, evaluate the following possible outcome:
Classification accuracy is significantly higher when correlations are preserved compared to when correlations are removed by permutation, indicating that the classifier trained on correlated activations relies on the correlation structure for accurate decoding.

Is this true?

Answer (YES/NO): NO